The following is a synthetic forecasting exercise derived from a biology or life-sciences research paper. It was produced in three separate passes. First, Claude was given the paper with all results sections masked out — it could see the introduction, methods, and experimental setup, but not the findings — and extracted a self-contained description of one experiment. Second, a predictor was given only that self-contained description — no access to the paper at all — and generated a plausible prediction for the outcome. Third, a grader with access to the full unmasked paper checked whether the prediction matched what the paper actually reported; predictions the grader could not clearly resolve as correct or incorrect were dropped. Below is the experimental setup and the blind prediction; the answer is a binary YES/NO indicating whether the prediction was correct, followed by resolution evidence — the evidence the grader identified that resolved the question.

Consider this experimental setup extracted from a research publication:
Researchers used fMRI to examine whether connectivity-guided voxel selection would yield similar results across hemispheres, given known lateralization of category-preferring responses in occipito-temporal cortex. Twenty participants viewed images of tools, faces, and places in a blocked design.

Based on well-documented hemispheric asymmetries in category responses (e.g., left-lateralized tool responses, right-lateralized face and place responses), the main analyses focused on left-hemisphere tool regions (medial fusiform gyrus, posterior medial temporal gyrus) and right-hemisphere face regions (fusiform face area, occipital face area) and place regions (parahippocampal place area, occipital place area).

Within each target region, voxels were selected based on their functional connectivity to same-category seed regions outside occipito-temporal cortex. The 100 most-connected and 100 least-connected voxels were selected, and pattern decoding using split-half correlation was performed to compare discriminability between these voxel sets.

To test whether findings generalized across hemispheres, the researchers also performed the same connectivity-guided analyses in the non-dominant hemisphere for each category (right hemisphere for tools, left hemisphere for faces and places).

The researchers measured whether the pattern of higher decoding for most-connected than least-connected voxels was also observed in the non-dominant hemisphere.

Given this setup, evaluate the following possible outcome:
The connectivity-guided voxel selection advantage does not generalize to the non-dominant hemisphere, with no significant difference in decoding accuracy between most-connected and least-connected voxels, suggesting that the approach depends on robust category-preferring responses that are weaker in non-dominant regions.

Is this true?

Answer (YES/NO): NO